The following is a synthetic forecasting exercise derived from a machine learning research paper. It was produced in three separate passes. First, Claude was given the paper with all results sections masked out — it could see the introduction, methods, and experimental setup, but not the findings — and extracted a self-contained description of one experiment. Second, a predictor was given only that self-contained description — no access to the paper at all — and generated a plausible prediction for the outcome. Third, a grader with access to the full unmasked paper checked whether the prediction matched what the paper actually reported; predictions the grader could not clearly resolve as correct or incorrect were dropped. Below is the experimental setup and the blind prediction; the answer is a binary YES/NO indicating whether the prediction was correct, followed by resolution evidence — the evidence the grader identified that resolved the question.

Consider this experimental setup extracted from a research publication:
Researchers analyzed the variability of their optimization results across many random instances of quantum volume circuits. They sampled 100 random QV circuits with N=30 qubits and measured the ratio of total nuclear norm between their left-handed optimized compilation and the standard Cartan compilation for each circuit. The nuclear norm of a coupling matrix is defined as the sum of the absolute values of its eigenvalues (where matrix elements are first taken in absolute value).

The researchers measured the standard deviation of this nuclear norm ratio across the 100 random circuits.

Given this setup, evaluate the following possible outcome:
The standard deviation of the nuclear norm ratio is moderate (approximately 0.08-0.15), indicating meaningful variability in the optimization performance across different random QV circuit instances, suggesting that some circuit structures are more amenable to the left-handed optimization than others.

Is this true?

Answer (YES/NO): NO